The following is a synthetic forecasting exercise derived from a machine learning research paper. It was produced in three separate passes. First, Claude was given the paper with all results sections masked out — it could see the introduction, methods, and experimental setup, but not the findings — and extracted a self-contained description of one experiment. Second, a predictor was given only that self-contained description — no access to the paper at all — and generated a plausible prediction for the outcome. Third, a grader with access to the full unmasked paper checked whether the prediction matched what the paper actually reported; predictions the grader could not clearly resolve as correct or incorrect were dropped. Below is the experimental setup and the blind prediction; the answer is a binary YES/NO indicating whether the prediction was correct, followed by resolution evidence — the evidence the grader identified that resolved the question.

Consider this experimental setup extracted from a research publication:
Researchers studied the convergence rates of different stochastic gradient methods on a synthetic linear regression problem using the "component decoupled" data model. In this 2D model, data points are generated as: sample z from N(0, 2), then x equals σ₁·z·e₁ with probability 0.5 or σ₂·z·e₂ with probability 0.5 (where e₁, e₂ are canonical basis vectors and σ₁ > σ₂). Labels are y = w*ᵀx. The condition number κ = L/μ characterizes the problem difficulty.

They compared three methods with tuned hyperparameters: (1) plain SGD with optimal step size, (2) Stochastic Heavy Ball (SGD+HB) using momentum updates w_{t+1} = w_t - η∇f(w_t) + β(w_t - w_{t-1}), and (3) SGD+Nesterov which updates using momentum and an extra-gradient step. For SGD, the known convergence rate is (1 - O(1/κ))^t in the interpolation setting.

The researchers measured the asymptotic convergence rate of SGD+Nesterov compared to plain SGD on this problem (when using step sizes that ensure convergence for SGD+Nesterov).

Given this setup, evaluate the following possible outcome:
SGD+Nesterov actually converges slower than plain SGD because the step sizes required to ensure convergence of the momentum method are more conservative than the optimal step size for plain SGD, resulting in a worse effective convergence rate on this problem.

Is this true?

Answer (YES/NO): NO